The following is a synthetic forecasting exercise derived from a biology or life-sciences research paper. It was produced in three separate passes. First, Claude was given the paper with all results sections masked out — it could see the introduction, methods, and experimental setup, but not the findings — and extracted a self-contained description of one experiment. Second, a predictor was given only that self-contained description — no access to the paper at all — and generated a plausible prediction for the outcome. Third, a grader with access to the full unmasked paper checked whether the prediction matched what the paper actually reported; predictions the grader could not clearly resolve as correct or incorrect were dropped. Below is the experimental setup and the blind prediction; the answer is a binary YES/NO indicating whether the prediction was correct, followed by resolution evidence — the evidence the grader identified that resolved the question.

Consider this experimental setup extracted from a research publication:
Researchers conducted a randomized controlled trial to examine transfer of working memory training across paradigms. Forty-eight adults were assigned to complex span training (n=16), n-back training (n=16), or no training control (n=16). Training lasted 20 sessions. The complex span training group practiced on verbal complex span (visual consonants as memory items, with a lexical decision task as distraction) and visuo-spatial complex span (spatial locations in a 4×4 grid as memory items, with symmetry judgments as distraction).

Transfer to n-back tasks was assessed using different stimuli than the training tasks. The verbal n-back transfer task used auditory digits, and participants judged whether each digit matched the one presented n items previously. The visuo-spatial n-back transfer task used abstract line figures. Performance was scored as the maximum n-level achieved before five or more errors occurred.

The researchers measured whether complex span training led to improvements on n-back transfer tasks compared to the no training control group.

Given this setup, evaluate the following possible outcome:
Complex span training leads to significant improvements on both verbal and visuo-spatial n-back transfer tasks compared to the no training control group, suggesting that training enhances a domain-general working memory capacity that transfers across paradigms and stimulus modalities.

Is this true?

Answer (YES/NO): NO